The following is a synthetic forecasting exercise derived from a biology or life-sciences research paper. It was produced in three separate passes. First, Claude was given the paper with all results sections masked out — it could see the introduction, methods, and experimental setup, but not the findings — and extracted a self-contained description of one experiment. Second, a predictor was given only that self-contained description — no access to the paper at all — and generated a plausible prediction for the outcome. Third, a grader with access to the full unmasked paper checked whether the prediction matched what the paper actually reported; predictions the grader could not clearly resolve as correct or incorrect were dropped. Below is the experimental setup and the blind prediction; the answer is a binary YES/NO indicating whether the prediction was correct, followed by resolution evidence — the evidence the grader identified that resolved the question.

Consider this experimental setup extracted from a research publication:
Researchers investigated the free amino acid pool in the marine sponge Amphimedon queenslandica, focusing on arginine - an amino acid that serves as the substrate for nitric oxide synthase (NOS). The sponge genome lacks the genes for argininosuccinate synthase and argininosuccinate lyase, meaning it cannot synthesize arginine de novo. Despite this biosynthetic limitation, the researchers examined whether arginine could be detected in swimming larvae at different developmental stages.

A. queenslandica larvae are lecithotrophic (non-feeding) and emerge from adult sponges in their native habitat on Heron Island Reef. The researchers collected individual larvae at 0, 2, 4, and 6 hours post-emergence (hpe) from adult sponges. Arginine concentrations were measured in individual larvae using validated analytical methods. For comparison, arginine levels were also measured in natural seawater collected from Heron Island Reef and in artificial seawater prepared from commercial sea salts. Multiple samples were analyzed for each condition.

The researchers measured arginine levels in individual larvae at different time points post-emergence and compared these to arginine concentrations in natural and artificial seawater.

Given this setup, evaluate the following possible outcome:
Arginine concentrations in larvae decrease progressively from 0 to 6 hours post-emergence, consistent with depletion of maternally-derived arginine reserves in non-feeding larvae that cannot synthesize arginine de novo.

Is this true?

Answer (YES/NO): YES